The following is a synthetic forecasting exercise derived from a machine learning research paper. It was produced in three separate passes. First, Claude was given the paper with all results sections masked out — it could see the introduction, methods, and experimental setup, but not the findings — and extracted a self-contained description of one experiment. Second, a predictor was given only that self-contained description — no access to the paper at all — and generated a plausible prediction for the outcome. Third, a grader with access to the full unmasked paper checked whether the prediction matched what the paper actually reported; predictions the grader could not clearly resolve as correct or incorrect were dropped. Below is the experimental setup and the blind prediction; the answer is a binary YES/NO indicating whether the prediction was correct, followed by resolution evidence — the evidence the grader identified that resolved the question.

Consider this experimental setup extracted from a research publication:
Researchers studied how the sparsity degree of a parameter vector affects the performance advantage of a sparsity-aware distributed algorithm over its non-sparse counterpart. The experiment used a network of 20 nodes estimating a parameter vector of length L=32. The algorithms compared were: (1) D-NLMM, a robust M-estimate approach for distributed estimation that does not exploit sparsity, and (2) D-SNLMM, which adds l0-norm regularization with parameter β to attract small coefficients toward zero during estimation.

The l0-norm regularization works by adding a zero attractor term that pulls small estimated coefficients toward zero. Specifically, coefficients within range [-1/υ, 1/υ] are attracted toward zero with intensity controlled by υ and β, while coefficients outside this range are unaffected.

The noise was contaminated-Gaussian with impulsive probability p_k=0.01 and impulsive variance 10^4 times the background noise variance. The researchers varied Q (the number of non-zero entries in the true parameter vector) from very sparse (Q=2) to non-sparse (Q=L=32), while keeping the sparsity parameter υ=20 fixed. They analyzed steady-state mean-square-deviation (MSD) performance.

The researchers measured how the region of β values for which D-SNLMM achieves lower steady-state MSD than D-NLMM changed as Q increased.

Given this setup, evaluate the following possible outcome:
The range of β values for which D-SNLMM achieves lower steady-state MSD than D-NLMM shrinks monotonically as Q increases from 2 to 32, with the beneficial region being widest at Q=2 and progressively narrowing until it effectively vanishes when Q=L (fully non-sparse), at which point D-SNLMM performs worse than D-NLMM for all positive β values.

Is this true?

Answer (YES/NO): YES